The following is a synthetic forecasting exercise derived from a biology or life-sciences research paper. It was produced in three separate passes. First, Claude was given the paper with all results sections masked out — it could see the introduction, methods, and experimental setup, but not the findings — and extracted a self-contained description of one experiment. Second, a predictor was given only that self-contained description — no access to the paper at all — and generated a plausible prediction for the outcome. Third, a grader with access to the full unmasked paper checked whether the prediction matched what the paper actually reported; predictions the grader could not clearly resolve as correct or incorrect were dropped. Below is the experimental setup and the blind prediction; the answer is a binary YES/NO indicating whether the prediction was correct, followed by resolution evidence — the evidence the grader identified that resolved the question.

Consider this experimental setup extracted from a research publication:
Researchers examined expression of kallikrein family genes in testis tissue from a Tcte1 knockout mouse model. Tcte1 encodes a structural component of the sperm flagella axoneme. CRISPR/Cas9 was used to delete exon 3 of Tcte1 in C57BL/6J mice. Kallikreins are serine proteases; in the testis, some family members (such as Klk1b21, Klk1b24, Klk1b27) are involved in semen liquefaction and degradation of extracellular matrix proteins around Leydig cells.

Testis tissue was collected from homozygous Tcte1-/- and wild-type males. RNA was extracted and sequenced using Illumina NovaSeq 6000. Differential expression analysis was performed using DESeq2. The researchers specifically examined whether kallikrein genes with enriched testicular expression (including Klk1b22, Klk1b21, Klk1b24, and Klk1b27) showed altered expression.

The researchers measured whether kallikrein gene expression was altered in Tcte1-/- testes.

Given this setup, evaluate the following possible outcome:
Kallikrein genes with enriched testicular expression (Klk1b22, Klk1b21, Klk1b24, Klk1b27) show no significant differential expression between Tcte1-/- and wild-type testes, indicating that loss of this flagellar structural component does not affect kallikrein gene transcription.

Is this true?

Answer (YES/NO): NO